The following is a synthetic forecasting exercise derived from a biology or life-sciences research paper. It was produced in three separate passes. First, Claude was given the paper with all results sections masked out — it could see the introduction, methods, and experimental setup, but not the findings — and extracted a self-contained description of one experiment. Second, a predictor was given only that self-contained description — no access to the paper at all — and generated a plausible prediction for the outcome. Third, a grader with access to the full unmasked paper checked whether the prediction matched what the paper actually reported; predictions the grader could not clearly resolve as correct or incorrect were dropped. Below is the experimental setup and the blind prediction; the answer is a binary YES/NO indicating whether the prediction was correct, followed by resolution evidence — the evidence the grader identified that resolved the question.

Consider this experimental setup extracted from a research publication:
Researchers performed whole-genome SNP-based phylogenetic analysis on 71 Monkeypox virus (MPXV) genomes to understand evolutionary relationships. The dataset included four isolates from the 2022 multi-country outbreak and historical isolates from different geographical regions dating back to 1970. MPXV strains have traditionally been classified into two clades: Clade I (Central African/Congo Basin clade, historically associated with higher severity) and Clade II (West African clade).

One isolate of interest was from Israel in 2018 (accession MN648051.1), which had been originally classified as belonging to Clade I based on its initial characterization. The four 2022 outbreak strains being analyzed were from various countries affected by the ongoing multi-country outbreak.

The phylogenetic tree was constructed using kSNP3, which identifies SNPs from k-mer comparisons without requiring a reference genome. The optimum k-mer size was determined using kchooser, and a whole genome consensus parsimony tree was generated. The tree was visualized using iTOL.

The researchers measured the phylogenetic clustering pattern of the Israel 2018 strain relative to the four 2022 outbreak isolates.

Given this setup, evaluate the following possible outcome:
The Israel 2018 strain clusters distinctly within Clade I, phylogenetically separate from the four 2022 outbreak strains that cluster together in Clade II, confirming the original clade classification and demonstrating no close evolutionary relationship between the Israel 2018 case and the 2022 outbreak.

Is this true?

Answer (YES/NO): NO